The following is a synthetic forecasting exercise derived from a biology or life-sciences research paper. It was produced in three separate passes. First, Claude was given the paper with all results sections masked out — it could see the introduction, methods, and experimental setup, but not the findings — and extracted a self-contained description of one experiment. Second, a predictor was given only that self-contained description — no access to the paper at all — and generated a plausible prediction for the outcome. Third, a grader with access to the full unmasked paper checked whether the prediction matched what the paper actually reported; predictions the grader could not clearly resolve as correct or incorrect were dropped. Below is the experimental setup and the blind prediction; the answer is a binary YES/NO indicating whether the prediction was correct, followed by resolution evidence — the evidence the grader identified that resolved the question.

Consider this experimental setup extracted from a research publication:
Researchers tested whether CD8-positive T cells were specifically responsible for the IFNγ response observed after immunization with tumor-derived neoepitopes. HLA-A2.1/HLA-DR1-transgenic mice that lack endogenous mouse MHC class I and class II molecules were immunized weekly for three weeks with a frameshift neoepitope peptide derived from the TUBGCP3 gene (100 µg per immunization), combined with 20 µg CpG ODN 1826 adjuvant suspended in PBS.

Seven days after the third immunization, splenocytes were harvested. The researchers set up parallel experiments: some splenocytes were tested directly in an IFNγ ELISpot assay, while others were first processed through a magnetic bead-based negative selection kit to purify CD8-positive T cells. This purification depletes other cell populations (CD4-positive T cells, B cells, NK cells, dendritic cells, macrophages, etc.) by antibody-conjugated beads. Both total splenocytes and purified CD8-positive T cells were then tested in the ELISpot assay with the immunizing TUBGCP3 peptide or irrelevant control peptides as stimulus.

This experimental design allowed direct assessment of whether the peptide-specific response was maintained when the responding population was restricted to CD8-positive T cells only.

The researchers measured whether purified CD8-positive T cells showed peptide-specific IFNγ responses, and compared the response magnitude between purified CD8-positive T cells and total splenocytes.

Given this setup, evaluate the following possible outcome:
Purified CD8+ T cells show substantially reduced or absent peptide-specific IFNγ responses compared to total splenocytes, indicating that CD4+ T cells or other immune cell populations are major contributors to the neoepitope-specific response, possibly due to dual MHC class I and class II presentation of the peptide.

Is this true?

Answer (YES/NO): NO